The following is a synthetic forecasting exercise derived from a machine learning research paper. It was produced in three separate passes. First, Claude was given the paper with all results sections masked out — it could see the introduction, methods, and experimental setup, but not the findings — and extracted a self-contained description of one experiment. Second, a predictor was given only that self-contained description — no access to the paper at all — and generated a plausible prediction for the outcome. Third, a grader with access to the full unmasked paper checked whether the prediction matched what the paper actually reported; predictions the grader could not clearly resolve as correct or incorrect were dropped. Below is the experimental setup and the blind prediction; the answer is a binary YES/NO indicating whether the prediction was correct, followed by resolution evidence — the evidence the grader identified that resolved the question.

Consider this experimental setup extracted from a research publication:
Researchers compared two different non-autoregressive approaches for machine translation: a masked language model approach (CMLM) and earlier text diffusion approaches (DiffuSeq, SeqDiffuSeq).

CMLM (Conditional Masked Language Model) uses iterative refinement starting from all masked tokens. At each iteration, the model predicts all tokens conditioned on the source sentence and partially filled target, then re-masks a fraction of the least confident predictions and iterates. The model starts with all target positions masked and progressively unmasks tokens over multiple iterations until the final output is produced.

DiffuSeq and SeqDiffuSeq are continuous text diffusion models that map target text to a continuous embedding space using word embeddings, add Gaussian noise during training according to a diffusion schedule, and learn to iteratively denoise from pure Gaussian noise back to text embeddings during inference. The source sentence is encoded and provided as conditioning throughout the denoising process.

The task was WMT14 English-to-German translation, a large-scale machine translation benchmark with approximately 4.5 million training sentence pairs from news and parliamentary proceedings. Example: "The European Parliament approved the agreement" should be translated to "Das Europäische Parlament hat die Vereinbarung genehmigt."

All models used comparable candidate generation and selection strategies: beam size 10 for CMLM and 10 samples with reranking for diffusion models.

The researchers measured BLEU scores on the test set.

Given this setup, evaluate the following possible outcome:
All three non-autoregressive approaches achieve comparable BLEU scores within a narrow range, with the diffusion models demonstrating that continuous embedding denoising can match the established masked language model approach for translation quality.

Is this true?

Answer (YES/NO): NO